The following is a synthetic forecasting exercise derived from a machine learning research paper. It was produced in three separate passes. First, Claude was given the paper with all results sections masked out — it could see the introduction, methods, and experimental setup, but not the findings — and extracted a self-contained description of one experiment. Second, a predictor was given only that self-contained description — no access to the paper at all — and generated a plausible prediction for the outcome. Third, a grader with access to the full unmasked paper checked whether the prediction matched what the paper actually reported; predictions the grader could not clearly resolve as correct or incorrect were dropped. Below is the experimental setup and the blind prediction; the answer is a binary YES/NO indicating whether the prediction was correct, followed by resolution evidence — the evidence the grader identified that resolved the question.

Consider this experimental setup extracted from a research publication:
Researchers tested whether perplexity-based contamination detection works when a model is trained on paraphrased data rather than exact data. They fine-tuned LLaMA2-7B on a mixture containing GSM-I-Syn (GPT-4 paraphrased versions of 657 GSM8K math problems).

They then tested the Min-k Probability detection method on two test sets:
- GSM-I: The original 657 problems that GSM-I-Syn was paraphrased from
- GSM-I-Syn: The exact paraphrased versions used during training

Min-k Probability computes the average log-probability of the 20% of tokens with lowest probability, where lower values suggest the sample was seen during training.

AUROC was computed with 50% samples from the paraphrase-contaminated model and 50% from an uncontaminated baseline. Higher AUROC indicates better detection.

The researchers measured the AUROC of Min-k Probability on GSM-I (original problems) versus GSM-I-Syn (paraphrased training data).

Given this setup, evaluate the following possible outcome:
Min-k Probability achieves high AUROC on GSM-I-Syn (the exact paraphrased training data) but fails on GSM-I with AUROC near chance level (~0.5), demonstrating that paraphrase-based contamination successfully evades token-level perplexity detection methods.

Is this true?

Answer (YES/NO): NO